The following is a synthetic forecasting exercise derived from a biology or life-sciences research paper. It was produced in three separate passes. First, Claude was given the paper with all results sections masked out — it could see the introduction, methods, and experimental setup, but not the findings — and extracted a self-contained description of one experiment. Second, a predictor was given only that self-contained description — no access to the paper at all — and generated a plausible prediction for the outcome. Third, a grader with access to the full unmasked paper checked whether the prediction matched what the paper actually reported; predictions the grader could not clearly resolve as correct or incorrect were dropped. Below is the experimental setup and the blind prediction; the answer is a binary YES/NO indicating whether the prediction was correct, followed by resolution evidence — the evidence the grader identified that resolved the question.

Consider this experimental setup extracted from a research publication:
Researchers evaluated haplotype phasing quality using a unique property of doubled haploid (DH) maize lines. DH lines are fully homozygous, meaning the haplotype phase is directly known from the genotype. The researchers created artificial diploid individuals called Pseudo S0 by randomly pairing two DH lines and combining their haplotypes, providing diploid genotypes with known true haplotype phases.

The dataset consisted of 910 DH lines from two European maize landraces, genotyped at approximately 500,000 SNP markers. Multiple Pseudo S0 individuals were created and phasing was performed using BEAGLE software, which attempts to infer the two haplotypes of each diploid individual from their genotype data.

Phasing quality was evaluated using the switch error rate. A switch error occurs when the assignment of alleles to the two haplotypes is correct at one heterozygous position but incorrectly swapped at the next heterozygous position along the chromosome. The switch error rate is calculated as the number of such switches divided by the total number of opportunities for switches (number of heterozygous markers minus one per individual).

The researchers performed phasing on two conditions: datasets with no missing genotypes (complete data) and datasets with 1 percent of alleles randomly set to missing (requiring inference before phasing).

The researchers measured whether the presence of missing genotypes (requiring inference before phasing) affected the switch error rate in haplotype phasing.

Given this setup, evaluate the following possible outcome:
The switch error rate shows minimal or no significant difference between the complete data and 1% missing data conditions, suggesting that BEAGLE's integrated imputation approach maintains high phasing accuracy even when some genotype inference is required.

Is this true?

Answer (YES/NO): YES